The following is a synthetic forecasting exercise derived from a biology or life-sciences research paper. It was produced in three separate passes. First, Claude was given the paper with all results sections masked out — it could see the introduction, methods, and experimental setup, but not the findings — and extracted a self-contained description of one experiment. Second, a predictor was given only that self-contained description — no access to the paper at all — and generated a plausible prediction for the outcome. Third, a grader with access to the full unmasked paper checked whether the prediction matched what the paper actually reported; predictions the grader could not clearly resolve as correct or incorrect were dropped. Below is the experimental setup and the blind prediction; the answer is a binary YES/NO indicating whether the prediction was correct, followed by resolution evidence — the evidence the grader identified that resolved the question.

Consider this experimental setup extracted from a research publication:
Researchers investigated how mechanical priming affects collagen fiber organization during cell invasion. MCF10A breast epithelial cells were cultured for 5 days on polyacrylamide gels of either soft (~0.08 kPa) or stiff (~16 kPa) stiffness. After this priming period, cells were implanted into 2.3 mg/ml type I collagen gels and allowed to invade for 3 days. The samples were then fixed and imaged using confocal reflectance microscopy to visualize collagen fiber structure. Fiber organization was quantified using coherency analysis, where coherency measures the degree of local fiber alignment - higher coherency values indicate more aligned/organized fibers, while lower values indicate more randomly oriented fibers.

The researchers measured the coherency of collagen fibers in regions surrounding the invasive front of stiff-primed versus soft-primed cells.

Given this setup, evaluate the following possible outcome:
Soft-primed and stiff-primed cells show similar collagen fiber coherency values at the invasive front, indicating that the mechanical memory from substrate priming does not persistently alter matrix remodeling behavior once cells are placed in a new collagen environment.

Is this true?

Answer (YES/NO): NO